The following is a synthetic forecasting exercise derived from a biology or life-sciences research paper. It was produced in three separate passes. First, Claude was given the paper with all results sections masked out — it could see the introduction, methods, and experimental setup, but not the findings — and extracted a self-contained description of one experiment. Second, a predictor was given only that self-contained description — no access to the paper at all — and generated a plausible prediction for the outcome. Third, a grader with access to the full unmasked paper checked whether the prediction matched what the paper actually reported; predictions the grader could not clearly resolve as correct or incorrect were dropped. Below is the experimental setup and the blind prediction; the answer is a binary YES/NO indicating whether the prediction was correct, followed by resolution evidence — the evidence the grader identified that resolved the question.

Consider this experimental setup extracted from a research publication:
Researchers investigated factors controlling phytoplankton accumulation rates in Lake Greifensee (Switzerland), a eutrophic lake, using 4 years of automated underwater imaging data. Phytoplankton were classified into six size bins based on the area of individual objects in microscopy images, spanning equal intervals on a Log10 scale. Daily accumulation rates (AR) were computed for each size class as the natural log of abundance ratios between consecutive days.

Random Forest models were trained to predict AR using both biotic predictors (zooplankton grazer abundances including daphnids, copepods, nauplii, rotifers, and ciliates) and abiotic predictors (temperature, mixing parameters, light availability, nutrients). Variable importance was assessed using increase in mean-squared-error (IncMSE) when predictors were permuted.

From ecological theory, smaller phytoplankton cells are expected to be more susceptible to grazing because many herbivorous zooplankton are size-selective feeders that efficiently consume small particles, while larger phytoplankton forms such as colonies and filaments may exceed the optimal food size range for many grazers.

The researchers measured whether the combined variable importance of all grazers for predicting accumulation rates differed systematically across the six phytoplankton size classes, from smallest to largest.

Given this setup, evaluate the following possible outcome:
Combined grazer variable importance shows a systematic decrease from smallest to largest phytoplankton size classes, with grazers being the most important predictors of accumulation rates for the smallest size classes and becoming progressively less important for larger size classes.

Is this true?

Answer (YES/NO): NO